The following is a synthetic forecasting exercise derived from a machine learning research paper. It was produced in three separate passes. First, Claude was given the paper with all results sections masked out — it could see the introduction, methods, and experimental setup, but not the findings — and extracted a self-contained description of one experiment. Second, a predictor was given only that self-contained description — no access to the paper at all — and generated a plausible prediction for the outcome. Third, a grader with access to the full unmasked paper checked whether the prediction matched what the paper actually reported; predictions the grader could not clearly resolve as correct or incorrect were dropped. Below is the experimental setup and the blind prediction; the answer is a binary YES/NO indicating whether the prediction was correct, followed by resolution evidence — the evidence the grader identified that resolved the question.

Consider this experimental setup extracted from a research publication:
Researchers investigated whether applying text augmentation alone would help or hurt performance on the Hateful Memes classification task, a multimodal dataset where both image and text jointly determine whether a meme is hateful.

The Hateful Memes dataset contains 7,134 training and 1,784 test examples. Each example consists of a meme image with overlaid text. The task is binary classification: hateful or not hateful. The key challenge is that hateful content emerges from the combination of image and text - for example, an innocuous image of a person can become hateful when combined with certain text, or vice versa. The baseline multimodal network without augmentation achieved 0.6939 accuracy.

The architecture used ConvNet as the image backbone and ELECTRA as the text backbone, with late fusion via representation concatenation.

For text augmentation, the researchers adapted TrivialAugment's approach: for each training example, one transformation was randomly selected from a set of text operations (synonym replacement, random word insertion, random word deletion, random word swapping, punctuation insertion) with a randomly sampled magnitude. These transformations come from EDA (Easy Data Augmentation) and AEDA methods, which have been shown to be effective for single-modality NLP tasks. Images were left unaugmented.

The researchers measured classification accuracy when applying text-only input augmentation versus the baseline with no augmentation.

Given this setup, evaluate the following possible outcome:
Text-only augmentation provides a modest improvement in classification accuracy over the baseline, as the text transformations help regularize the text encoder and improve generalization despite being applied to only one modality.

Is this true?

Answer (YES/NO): NO